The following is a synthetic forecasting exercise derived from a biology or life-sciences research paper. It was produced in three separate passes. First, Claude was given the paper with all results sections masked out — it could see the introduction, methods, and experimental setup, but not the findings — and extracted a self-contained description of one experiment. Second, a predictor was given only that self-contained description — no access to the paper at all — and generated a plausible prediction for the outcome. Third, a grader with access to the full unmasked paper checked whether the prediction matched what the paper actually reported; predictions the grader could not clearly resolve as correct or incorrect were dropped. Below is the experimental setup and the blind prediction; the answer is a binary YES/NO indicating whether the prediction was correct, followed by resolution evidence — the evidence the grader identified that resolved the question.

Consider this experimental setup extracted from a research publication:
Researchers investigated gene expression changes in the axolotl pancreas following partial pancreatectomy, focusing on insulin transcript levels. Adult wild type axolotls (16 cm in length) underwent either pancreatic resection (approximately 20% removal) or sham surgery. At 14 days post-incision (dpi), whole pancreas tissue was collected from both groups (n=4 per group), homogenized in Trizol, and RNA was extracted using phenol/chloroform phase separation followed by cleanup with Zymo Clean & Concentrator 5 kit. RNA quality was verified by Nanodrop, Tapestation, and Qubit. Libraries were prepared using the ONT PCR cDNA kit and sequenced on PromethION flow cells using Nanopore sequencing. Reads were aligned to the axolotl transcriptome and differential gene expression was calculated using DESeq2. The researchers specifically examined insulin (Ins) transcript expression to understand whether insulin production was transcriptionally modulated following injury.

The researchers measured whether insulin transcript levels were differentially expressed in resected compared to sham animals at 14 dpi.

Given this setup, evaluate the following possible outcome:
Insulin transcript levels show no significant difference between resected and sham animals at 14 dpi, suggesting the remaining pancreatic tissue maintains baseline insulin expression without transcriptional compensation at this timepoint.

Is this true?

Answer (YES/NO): NO